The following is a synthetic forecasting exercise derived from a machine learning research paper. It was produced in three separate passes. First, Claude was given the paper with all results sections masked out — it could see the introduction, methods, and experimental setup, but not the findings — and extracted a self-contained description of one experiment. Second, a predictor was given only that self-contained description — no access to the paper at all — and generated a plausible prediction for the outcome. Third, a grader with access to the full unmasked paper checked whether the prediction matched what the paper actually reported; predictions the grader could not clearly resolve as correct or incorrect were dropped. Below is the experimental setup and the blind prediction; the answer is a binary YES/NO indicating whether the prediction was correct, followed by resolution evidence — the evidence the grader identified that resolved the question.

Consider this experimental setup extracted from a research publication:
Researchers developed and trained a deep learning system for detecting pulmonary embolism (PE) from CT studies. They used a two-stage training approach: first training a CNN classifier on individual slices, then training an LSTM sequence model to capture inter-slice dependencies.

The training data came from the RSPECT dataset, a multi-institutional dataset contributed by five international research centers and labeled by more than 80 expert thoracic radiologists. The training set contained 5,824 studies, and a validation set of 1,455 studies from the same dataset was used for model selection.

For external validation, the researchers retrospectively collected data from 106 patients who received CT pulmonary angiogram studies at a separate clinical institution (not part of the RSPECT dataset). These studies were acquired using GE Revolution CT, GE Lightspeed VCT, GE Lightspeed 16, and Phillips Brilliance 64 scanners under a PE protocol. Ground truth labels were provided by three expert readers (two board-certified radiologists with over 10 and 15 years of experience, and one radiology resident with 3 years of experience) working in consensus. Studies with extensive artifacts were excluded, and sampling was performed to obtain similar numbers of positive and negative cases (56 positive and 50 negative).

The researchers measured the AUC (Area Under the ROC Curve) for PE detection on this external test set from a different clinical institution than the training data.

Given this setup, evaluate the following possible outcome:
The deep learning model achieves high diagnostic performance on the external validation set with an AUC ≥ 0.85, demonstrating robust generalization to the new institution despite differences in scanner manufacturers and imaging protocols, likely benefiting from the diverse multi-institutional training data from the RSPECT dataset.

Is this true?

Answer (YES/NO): YES